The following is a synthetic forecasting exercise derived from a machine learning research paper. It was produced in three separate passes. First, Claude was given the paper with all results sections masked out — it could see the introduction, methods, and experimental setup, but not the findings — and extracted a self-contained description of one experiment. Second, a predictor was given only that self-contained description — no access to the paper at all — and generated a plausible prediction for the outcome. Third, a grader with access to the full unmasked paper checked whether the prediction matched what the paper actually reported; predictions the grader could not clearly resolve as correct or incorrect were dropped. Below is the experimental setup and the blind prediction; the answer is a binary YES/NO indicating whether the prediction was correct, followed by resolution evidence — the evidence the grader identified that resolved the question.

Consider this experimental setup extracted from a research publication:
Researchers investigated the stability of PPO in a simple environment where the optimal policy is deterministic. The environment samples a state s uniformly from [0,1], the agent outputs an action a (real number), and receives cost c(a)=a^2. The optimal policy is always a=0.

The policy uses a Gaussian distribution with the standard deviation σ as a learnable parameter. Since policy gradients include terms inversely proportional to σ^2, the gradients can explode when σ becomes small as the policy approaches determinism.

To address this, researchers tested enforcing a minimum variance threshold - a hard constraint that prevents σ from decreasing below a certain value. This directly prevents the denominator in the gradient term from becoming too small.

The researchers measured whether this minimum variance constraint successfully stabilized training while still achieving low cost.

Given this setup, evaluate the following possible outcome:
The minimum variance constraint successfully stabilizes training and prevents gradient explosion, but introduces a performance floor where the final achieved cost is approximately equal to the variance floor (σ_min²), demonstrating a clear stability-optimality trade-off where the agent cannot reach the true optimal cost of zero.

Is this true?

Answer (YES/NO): NO